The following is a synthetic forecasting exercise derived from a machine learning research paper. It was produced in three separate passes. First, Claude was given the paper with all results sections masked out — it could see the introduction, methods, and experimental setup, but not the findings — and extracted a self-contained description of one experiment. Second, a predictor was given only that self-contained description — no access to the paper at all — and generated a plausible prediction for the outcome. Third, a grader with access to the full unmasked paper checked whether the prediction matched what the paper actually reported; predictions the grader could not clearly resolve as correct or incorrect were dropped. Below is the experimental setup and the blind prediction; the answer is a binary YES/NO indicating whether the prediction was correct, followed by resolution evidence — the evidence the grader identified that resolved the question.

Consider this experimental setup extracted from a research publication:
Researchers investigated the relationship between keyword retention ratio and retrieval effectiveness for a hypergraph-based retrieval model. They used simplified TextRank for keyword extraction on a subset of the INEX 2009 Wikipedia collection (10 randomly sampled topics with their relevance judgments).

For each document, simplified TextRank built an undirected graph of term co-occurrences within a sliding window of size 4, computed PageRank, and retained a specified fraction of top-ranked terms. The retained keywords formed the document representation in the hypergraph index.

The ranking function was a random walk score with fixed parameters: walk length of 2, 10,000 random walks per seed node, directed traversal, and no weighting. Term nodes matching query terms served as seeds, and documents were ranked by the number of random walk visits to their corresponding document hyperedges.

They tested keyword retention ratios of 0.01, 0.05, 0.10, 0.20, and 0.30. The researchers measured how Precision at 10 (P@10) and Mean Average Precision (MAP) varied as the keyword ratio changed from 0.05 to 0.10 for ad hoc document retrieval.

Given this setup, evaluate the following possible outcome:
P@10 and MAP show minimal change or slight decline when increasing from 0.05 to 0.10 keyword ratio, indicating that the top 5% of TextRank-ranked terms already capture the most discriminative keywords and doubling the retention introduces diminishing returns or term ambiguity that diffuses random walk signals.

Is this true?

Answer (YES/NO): NO